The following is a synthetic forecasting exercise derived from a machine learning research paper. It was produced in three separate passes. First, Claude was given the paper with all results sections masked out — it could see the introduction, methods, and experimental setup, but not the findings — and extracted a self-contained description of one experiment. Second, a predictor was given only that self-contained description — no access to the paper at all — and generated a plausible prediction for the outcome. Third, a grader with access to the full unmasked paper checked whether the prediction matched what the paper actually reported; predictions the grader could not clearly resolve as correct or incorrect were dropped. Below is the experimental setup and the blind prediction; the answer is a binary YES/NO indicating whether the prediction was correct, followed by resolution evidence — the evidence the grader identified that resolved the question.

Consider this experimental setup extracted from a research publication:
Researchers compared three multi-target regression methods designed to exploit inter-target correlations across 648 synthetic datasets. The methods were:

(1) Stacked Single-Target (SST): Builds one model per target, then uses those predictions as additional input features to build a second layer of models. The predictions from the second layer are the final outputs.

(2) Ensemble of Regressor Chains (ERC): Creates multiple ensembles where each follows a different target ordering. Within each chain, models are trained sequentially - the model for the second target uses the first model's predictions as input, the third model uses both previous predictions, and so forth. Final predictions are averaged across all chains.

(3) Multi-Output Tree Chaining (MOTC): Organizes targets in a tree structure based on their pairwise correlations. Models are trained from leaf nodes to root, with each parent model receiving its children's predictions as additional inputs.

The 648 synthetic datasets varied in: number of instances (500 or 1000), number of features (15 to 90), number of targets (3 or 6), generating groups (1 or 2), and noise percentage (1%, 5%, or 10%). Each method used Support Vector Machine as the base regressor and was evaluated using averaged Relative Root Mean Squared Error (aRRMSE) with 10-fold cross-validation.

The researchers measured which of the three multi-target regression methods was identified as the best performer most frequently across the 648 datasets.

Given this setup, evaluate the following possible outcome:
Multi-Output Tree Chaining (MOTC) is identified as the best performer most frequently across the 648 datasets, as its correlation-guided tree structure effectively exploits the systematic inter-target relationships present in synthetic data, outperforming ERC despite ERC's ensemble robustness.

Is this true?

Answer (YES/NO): NO